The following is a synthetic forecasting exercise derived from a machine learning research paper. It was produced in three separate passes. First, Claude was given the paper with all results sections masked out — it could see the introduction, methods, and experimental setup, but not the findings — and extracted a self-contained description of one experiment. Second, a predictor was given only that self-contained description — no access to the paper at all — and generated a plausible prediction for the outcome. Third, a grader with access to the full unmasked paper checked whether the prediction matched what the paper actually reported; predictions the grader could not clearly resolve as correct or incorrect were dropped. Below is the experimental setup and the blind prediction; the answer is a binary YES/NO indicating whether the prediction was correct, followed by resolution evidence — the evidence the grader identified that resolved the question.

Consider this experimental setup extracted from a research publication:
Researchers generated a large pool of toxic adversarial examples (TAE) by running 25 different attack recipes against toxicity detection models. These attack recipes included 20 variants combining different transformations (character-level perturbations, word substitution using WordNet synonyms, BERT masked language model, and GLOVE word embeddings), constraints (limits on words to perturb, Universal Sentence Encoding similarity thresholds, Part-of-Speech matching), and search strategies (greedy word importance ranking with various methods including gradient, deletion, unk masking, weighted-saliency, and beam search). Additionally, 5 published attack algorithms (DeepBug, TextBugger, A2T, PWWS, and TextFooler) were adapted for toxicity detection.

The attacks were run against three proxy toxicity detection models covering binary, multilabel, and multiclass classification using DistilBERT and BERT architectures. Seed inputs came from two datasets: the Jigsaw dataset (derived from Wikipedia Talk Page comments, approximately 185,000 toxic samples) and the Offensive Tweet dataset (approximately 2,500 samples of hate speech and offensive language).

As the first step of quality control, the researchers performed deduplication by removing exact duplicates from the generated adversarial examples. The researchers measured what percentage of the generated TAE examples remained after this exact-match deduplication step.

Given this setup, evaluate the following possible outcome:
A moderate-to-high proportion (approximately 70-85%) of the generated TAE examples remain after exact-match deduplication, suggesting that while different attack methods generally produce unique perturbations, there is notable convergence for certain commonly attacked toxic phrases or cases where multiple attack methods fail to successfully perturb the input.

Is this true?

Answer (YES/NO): NO